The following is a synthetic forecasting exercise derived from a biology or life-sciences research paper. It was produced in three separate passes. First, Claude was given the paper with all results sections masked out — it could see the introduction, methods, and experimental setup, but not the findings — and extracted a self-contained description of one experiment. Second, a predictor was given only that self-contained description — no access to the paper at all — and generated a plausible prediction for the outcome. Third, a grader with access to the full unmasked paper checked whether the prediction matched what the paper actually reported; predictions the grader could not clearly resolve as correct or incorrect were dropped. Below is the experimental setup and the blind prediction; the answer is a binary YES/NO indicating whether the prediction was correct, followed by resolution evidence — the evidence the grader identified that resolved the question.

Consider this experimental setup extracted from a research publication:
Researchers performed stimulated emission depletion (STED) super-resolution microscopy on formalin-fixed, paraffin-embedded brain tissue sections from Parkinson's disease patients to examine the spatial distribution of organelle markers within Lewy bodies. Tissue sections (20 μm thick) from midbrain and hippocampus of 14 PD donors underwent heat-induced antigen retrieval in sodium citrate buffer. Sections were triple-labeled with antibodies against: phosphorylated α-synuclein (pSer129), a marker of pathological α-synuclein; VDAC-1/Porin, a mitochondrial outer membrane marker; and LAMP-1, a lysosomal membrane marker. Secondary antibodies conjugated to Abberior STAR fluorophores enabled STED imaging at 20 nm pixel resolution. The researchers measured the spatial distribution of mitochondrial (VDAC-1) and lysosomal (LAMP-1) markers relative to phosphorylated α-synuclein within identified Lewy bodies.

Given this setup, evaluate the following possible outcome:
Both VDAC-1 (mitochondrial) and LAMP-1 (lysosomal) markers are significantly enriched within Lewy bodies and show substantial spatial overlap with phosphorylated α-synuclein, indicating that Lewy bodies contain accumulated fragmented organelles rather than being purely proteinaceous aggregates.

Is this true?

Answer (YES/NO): NO